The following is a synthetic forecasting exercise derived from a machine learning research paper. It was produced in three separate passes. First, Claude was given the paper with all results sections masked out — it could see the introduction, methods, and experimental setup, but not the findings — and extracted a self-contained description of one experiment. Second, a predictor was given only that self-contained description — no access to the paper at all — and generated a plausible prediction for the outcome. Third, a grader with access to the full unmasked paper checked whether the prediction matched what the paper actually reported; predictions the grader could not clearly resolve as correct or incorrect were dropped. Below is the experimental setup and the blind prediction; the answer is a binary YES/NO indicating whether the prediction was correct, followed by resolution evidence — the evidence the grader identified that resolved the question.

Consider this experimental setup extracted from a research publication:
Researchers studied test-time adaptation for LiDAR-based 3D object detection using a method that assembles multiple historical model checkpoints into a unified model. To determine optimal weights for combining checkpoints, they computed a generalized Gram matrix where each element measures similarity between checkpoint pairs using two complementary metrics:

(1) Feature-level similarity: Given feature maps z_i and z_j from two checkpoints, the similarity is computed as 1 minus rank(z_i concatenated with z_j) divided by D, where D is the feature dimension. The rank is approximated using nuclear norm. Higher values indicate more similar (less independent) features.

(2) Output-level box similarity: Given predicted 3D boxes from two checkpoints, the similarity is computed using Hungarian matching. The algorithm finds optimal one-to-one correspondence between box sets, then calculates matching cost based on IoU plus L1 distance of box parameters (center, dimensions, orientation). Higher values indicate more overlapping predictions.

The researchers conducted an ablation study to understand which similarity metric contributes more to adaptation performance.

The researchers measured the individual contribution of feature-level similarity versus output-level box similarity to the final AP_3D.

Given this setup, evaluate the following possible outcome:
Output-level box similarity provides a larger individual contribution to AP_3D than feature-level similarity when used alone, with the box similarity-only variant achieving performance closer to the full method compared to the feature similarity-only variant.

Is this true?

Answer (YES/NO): NO